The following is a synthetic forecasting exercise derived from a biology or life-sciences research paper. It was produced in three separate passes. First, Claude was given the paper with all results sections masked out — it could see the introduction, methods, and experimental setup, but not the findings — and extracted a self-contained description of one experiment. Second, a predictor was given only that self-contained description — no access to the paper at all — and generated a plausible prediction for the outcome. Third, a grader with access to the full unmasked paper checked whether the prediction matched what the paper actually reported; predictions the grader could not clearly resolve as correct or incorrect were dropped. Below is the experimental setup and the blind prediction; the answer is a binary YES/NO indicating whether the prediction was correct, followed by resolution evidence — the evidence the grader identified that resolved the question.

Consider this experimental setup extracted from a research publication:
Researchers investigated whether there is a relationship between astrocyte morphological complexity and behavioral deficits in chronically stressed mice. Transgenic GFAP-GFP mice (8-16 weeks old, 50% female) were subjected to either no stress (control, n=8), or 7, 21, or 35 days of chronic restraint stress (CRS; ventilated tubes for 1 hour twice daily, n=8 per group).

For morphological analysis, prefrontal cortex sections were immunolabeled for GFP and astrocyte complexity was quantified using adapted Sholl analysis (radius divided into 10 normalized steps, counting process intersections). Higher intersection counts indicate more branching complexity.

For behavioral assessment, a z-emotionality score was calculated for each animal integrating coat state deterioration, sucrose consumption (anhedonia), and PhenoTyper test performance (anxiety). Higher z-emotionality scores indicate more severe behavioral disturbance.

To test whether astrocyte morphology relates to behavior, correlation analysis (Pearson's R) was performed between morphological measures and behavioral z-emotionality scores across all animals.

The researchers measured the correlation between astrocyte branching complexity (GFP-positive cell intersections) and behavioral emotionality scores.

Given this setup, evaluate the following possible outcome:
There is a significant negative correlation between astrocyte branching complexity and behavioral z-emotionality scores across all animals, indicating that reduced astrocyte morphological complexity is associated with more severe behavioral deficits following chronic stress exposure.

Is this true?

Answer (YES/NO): YES